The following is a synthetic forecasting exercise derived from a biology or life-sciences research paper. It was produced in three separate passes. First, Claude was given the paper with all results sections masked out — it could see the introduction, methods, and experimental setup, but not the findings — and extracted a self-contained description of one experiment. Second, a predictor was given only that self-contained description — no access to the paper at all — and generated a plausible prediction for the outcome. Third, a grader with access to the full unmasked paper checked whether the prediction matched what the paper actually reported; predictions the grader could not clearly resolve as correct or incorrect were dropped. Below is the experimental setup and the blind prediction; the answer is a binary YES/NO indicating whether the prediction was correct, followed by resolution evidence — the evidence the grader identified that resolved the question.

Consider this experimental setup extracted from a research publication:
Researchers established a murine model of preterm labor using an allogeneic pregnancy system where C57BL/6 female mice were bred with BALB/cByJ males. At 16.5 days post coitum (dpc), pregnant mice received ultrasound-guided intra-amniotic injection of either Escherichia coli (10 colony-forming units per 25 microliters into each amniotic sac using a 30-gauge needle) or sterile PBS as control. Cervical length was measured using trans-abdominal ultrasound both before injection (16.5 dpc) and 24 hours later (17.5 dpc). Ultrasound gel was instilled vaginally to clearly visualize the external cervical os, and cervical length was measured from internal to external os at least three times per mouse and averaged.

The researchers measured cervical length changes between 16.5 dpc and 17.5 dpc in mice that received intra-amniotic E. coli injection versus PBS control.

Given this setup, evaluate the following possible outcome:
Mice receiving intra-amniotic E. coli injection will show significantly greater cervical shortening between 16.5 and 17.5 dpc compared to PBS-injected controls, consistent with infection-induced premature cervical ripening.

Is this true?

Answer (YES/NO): YES